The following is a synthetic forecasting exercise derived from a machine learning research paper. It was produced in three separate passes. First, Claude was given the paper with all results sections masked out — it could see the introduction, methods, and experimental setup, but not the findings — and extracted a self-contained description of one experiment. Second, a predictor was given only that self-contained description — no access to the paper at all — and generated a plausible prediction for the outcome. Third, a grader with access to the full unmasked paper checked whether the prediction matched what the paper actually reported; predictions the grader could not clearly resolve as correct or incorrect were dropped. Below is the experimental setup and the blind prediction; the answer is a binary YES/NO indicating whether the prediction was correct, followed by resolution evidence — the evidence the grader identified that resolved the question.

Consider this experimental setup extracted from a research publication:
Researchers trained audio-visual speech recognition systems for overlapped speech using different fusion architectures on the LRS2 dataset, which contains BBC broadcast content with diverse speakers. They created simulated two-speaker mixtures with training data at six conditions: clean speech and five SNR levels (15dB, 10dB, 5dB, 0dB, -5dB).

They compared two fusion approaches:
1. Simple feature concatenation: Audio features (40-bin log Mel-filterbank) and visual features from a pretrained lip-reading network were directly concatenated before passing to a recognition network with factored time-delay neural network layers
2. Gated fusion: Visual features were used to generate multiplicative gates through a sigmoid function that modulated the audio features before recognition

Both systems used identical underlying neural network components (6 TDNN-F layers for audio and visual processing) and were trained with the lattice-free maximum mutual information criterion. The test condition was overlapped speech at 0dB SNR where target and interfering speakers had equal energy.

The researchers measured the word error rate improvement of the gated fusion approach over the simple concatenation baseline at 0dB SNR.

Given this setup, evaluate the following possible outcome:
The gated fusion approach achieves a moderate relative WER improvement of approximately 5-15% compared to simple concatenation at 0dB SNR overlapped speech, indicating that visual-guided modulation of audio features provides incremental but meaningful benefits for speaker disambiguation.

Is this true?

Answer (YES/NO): NO